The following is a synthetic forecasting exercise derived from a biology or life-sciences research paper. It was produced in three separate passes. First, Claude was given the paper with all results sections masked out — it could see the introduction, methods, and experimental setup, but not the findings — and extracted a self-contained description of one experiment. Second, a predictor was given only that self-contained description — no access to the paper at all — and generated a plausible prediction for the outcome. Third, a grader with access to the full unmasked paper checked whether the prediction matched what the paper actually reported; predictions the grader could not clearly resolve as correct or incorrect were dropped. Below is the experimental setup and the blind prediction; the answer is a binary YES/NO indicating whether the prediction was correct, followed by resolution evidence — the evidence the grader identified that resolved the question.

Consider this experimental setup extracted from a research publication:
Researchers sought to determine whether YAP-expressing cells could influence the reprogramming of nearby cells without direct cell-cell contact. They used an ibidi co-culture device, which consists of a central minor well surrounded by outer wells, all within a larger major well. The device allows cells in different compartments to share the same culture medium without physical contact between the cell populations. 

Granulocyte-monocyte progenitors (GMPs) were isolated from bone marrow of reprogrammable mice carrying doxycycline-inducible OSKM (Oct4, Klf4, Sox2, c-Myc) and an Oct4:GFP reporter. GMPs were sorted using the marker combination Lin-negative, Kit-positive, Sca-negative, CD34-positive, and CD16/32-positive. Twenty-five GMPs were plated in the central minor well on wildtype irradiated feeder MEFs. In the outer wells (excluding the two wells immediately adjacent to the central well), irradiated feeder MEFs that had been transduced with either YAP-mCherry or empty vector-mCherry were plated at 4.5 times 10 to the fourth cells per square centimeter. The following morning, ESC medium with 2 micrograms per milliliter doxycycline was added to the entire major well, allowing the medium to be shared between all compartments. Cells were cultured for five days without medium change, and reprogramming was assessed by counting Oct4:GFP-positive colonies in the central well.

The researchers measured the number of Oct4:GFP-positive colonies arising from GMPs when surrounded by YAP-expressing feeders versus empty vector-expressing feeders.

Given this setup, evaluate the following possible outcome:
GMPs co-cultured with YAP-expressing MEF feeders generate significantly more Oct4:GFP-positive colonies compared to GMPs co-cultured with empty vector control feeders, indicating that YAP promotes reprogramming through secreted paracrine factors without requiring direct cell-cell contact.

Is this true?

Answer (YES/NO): YES